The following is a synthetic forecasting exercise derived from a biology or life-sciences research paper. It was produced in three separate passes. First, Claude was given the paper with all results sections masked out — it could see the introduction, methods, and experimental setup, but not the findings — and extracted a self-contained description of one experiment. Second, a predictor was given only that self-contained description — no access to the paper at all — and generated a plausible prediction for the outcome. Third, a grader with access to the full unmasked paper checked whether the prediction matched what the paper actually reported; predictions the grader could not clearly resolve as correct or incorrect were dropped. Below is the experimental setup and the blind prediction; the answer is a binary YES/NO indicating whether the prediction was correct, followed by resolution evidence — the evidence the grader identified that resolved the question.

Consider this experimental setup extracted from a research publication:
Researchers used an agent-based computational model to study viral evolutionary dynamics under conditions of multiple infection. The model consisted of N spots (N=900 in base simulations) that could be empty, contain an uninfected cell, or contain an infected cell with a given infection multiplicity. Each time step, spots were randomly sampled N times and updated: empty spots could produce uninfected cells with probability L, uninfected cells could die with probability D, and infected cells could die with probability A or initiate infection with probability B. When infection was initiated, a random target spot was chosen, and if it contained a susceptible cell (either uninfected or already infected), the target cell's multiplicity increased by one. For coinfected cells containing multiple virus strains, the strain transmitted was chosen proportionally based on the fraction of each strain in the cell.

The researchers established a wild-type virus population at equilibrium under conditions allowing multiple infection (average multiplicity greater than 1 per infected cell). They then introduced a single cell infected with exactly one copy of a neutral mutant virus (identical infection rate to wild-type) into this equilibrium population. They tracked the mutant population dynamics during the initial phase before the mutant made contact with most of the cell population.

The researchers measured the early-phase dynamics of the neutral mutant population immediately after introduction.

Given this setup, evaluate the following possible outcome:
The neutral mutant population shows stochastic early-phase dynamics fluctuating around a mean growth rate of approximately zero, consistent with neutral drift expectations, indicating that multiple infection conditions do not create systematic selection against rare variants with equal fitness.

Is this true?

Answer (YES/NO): NO